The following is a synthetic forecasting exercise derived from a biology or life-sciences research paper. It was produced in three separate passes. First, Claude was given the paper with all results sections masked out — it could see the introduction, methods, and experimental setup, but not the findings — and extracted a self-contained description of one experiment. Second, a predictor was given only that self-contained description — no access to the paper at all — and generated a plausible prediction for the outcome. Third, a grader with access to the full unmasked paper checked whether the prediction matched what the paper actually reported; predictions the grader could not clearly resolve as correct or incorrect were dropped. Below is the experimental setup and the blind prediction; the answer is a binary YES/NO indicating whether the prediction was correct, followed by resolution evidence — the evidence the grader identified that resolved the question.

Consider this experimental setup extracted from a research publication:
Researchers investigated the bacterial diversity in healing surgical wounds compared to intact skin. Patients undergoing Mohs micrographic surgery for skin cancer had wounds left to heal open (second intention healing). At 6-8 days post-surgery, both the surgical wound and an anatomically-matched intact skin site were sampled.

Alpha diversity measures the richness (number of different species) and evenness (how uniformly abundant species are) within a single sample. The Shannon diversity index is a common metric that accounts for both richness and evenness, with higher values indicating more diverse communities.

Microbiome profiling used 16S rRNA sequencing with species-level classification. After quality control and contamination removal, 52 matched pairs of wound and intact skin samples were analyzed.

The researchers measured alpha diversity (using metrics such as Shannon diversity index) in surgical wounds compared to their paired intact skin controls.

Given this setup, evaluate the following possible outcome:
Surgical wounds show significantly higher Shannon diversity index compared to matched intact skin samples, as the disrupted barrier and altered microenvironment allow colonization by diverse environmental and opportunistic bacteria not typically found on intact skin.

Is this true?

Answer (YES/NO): NO